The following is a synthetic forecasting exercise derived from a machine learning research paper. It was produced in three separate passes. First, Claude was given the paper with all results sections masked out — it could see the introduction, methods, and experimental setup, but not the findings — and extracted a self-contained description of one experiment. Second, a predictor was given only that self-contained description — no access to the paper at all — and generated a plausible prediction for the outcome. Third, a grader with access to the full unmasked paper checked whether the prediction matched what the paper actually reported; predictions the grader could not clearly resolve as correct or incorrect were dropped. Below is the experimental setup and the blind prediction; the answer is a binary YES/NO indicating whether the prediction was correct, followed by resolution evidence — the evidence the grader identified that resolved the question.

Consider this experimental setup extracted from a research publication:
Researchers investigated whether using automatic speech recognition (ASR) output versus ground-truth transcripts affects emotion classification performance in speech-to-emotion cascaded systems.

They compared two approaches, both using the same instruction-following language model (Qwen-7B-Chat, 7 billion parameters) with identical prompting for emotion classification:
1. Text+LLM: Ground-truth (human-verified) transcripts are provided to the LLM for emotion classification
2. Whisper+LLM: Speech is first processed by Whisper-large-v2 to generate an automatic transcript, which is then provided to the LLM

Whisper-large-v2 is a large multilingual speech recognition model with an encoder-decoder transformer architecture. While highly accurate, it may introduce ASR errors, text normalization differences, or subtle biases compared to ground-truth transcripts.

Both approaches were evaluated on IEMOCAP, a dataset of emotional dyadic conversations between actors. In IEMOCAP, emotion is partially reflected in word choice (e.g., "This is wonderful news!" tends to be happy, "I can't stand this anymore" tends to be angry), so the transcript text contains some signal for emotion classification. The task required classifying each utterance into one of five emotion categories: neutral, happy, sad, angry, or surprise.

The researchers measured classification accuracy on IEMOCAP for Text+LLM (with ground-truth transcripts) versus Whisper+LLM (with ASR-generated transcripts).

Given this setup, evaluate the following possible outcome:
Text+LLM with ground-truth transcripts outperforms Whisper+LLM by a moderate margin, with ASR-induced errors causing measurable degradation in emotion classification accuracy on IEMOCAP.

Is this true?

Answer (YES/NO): NO